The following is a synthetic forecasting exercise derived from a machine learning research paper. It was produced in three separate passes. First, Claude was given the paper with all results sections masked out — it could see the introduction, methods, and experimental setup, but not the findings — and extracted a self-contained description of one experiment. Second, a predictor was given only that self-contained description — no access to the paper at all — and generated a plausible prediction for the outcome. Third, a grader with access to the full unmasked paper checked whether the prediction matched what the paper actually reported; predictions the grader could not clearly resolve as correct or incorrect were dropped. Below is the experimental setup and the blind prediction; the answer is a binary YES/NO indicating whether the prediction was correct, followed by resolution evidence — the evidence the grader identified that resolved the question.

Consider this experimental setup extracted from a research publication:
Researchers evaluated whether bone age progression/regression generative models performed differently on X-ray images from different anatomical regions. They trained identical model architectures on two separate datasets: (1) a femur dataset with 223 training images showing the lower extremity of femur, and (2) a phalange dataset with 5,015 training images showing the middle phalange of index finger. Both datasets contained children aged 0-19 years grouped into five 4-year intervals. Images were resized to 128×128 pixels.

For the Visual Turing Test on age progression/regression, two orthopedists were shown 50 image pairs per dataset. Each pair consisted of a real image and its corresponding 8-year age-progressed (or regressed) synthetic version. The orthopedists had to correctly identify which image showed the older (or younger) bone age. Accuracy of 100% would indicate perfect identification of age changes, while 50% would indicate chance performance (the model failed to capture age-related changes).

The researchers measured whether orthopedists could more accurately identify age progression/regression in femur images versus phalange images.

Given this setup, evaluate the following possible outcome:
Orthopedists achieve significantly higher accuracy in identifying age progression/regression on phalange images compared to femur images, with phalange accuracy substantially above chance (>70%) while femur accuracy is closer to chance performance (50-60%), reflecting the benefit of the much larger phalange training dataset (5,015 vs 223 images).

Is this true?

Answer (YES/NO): NO